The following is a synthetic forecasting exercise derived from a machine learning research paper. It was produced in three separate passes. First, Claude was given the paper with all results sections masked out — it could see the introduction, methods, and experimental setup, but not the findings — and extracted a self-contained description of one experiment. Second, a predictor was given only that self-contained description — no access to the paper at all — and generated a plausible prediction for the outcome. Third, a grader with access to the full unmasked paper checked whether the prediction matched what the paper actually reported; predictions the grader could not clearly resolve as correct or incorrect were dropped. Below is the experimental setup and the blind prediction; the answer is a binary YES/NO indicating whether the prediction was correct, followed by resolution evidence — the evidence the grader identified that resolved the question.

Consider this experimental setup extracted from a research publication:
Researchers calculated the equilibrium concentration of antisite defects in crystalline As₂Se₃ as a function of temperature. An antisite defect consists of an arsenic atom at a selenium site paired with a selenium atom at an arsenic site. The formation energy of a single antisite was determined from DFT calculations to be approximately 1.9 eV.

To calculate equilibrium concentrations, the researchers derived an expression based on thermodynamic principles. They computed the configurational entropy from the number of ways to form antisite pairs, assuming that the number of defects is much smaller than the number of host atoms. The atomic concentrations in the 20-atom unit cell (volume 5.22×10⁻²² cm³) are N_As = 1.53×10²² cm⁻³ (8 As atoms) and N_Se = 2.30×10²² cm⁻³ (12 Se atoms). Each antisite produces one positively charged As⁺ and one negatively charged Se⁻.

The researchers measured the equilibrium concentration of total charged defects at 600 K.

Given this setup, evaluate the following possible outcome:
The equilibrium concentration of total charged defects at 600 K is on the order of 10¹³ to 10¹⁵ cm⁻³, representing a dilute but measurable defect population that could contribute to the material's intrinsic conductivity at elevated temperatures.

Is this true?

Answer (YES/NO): YES